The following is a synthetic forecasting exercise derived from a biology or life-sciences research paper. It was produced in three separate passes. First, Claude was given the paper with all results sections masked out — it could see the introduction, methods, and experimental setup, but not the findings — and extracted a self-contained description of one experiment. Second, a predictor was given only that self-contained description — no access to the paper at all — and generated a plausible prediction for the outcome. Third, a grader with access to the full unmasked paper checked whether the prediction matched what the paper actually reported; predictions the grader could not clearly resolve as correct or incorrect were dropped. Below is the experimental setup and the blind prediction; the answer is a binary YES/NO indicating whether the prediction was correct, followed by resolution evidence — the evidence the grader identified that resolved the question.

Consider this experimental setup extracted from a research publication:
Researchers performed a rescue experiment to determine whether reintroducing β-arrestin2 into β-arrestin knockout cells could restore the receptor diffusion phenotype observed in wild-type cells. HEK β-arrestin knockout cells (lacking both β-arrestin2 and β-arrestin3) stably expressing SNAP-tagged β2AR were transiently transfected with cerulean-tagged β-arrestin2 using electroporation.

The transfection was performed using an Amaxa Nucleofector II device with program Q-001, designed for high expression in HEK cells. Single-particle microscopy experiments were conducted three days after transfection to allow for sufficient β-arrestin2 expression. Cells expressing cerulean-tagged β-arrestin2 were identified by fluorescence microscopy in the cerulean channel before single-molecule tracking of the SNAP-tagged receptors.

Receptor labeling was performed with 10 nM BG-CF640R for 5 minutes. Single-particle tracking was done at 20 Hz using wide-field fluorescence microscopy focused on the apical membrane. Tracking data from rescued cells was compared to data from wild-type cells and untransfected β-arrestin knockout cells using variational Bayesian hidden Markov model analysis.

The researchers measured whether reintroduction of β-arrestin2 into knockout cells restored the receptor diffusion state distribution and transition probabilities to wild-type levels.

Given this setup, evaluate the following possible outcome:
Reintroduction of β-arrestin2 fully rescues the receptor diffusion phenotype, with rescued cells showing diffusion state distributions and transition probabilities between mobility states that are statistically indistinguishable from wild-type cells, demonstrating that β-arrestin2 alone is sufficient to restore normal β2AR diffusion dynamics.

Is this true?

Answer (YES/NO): NO